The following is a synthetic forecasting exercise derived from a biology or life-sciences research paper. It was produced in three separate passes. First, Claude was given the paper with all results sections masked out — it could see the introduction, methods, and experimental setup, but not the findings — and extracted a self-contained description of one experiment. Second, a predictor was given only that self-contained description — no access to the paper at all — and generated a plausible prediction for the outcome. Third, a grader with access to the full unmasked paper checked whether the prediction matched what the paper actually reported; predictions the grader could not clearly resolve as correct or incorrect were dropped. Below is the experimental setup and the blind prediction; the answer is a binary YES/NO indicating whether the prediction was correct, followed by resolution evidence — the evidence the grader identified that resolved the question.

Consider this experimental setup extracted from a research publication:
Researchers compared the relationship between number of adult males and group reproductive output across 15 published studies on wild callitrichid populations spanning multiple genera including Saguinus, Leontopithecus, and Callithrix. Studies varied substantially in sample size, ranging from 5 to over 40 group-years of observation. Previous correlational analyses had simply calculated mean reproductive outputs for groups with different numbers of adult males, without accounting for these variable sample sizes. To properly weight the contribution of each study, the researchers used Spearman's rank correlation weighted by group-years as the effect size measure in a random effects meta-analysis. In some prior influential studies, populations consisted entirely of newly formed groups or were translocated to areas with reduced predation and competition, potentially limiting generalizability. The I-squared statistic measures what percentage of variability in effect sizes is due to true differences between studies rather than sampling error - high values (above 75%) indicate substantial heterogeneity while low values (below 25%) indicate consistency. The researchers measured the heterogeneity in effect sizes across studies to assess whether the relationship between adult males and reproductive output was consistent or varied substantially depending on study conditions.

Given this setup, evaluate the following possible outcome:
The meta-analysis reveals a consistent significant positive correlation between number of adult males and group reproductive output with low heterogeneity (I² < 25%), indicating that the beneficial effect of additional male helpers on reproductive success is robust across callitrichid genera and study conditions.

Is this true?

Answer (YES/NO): NO